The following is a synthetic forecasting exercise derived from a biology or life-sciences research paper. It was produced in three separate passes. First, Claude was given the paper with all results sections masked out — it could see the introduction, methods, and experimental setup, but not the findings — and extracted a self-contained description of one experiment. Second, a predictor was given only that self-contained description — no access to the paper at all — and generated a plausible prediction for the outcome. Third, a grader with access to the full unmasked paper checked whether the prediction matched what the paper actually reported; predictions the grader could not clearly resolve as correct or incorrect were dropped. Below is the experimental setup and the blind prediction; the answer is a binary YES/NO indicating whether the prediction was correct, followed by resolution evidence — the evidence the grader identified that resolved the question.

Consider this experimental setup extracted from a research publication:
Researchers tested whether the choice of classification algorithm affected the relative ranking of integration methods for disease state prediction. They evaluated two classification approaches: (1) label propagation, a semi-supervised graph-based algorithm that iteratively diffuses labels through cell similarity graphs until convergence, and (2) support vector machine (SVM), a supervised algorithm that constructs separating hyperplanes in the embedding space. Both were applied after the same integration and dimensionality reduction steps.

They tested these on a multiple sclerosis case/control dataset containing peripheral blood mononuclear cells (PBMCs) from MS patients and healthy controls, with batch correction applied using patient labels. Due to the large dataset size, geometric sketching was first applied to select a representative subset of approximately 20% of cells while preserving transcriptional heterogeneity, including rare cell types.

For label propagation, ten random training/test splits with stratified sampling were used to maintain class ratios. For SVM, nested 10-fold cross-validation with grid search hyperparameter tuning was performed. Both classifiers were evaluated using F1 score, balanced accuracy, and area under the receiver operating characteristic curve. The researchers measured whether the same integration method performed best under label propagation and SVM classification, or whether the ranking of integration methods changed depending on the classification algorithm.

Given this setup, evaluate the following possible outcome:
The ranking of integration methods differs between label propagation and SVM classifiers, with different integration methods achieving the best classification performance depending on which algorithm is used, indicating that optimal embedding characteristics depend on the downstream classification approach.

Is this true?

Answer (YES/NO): NO